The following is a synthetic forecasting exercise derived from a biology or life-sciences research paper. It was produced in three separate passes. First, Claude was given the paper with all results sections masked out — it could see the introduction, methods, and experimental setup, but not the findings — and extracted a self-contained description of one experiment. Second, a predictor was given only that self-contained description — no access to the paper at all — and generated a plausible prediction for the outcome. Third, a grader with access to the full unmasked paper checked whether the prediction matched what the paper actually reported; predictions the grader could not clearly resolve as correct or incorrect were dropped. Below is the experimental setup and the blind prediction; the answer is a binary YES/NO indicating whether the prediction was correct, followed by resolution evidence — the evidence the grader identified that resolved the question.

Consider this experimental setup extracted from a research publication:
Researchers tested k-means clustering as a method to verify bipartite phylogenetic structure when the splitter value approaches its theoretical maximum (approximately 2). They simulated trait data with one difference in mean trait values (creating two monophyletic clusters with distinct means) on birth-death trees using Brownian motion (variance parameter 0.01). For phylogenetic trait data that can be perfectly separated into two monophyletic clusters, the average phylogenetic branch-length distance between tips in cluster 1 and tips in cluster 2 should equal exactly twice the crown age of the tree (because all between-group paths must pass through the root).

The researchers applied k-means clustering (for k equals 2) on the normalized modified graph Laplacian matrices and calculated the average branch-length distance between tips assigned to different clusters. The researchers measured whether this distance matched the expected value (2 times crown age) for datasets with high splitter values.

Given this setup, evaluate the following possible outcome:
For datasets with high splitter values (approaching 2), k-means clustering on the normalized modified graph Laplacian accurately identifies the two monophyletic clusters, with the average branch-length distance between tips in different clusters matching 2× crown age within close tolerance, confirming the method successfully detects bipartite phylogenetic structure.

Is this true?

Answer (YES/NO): YES